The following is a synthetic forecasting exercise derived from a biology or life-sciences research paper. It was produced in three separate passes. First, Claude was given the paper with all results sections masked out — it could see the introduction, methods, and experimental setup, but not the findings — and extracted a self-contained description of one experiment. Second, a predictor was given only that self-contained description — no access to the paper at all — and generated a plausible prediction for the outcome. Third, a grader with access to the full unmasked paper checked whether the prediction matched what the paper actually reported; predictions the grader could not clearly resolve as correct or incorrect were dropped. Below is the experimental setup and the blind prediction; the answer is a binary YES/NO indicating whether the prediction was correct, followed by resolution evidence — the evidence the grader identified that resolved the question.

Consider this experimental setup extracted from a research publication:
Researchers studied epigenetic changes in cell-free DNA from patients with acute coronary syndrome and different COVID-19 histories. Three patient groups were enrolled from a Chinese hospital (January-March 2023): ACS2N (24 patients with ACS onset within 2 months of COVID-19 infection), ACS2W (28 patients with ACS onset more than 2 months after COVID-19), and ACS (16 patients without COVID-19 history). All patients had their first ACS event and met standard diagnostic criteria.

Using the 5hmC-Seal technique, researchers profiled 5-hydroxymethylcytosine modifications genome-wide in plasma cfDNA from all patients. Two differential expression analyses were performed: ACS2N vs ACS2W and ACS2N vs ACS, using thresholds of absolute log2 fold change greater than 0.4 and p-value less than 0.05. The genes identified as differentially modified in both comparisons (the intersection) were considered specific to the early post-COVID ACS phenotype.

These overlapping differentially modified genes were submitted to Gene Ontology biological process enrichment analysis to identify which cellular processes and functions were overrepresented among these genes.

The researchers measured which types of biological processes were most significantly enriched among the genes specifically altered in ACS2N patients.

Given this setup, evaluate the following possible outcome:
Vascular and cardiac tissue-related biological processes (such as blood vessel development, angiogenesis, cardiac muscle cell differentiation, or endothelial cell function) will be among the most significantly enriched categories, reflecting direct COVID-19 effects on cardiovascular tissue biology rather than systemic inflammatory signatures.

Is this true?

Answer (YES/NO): NO